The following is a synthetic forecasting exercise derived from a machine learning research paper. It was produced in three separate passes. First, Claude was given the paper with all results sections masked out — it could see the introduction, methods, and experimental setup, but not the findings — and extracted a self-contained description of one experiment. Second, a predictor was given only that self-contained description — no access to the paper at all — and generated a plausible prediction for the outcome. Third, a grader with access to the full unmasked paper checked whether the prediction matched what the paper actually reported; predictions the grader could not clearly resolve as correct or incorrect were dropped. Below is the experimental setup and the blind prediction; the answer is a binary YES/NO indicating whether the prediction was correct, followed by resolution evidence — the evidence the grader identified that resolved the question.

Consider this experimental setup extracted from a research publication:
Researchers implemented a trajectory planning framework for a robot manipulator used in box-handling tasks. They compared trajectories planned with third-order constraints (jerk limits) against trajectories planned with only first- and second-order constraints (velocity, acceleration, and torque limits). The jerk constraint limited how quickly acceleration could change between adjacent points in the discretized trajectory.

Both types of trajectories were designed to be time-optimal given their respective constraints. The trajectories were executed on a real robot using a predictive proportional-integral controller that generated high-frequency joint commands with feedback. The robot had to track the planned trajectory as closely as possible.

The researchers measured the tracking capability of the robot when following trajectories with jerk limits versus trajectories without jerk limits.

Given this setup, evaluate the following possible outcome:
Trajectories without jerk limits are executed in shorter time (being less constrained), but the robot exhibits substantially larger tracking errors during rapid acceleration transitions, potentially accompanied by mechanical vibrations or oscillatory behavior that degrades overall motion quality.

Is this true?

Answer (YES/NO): YES